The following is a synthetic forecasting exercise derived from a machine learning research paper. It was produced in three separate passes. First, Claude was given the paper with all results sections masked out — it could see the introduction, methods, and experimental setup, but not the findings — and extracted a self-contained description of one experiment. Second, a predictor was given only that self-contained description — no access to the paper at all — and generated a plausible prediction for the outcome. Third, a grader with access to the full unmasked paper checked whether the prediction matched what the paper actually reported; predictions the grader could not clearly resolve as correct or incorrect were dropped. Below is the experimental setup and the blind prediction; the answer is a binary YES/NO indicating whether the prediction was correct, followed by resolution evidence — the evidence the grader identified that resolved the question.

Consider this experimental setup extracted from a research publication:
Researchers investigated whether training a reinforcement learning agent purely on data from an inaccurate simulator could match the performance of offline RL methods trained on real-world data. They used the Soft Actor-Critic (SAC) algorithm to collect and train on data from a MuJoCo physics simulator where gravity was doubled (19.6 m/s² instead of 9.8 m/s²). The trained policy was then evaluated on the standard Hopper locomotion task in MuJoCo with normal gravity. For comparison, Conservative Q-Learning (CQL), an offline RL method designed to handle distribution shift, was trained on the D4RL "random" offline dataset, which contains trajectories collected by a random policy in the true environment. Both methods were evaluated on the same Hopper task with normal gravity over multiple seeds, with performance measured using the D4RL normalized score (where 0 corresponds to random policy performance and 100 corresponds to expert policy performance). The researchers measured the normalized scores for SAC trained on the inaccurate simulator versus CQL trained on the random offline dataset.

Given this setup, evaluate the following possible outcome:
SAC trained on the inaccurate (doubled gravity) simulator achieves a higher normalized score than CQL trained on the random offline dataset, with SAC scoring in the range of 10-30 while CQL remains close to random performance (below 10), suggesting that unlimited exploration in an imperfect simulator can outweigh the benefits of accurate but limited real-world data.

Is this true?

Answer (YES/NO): YES